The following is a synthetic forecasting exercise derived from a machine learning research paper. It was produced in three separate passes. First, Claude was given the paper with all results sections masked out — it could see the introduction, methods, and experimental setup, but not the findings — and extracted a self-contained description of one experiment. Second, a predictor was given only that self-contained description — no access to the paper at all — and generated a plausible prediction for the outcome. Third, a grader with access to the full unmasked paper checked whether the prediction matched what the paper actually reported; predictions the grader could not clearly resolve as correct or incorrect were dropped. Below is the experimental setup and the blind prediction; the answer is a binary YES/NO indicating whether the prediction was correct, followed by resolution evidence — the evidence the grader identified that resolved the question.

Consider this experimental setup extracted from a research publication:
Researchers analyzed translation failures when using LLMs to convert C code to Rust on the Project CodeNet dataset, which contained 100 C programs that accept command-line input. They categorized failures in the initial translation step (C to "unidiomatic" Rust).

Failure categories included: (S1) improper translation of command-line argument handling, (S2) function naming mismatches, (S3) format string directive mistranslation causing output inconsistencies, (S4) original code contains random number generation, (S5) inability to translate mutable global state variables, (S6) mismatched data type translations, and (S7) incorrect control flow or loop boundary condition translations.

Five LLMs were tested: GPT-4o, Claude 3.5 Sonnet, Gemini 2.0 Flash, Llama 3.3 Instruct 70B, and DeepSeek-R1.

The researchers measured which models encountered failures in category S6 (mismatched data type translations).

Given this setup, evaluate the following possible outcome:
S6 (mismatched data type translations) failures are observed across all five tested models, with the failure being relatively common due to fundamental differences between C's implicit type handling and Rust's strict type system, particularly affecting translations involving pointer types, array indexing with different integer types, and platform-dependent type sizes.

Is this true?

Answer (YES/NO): NO